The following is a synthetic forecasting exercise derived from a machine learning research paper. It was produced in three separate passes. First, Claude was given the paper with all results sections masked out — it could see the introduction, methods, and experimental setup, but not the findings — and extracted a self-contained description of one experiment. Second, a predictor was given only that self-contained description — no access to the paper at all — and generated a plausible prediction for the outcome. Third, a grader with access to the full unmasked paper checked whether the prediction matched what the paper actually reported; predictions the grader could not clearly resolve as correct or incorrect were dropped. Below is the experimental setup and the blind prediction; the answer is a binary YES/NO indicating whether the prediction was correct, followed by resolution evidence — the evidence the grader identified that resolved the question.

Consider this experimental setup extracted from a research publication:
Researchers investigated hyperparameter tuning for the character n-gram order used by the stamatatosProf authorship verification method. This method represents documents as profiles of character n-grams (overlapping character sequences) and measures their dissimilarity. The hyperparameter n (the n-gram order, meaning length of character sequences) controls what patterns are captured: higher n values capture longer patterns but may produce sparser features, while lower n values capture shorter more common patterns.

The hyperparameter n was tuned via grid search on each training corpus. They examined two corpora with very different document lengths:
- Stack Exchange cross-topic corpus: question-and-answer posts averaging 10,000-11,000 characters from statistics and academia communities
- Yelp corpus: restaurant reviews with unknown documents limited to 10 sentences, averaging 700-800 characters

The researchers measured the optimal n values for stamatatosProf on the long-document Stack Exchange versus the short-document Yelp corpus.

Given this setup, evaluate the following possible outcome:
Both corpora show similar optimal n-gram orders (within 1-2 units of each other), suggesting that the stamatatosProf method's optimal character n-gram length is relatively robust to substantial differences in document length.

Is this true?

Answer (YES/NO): YES